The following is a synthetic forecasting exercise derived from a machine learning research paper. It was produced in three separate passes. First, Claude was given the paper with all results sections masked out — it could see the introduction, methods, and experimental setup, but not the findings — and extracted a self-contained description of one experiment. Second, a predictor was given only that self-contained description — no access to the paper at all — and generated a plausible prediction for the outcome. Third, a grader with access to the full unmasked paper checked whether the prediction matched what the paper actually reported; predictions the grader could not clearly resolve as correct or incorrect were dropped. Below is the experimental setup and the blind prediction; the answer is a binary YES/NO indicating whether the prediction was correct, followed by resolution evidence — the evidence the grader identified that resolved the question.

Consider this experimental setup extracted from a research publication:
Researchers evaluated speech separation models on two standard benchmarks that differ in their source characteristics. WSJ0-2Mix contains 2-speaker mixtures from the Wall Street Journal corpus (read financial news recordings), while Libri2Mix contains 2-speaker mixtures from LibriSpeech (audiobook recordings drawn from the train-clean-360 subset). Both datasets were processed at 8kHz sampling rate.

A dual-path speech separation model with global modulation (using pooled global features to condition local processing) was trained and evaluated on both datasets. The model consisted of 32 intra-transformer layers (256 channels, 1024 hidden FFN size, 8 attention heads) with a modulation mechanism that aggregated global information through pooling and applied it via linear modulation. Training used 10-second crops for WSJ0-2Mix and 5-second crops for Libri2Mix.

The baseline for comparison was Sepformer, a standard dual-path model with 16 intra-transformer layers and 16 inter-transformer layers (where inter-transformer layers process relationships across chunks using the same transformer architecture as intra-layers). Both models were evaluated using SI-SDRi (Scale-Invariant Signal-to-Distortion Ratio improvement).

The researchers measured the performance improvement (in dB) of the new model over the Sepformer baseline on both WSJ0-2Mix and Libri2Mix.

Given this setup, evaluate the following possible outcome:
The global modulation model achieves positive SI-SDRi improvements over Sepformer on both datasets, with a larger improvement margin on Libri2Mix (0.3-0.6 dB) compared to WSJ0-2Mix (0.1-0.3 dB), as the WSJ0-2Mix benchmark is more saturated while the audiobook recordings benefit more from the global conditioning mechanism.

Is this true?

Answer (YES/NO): NO